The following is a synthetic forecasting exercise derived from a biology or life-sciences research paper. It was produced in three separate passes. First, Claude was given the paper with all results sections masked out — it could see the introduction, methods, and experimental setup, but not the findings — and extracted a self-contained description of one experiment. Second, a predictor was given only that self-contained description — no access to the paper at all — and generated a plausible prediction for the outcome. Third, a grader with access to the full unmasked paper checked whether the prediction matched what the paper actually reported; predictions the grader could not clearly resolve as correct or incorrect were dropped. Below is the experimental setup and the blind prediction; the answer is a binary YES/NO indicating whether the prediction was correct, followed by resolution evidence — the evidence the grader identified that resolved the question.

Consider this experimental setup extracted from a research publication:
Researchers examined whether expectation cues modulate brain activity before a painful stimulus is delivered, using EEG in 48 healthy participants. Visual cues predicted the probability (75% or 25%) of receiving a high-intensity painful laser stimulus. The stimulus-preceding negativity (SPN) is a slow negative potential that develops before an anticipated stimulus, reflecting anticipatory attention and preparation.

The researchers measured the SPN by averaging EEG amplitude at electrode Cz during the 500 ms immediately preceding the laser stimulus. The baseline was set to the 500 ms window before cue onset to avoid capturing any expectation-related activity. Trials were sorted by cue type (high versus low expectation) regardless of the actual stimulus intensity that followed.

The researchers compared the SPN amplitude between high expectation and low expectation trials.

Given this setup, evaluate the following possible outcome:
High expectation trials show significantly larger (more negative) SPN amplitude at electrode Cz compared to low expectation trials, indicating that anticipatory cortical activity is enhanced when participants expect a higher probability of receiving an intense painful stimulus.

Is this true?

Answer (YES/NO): NO